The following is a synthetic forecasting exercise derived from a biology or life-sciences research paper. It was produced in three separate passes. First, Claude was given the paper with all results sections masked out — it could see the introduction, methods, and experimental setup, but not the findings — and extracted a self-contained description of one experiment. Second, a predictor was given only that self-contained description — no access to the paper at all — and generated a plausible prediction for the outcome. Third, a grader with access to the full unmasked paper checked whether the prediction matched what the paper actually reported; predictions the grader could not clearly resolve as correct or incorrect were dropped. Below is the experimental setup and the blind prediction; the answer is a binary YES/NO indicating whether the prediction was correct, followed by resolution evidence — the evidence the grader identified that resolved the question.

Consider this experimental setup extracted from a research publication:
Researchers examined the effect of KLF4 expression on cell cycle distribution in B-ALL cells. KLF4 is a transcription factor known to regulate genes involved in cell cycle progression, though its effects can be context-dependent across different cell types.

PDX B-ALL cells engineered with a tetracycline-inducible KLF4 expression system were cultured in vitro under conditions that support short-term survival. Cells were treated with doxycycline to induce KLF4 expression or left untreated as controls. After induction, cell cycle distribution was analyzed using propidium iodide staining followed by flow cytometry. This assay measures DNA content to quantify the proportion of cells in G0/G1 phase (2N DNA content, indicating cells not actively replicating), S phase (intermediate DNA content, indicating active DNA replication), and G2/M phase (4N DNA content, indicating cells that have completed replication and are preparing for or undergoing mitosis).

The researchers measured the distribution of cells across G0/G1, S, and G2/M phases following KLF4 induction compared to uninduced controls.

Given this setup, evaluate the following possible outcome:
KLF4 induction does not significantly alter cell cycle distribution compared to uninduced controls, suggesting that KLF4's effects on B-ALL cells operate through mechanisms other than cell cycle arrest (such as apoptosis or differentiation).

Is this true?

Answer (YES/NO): NO